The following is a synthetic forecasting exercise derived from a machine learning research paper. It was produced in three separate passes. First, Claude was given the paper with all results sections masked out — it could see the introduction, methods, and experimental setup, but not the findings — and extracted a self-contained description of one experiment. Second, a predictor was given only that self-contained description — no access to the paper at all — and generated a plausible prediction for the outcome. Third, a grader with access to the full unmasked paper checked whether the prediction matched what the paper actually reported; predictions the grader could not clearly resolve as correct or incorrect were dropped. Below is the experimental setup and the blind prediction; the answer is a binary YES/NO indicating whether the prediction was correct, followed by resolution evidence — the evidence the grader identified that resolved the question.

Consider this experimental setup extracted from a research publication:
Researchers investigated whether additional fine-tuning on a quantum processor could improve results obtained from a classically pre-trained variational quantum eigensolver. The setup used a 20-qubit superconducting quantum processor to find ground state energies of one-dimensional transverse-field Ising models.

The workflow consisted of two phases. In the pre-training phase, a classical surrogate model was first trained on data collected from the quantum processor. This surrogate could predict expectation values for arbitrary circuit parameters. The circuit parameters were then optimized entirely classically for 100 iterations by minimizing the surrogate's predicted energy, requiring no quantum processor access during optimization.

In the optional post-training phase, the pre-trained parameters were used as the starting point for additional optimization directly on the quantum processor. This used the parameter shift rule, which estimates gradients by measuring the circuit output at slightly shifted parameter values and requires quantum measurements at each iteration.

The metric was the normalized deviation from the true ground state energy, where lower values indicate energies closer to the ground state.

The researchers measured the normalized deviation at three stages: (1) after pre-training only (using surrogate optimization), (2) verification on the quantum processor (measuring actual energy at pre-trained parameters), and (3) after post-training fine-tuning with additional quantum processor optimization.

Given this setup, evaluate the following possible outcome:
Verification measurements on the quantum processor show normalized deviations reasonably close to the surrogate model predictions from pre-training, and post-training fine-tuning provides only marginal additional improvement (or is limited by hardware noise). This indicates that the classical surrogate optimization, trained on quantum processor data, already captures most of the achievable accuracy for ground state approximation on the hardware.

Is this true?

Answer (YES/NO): YES